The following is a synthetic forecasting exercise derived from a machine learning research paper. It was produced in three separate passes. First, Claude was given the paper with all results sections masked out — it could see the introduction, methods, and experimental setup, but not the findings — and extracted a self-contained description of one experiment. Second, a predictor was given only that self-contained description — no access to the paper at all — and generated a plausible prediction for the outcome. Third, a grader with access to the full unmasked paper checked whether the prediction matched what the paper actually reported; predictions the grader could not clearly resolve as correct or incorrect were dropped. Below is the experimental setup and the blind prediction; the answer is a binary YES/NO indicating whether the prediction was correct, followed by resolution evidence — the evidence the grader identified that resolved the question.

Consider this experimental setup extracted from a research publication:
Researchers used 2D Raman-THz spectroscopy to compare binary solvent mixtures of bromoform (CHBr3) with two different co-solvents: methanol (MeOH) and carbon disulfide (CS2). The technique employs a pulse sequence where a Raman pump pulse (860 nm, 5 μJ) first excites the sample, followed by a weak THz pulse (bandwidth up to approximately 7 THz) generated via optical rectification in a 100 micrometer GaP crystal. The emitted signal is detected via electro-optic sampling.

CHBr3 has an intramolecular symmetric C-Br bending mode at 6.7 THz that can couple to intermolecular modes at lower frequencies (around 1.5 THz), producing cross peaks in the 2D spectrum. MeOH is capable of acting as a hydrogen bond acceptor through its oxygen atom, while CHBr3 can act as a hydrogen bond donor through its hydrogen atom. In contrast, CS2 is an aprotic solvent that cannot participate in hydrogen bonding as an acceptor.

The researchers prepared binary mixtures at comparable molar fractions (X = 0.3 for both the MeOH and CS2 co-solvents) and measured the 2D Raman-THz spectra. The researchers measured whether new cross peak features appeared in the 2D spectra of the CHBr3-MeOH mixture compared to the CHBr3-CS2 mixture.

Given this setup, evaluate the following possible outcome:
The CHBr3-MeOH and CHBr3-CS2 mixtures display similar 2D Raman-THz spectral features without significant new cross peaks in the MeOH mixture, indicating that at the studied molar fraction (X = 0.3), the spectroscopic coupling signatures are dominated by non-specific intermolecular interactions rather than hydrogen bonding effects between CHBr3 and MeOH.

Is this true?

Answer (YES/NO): NO